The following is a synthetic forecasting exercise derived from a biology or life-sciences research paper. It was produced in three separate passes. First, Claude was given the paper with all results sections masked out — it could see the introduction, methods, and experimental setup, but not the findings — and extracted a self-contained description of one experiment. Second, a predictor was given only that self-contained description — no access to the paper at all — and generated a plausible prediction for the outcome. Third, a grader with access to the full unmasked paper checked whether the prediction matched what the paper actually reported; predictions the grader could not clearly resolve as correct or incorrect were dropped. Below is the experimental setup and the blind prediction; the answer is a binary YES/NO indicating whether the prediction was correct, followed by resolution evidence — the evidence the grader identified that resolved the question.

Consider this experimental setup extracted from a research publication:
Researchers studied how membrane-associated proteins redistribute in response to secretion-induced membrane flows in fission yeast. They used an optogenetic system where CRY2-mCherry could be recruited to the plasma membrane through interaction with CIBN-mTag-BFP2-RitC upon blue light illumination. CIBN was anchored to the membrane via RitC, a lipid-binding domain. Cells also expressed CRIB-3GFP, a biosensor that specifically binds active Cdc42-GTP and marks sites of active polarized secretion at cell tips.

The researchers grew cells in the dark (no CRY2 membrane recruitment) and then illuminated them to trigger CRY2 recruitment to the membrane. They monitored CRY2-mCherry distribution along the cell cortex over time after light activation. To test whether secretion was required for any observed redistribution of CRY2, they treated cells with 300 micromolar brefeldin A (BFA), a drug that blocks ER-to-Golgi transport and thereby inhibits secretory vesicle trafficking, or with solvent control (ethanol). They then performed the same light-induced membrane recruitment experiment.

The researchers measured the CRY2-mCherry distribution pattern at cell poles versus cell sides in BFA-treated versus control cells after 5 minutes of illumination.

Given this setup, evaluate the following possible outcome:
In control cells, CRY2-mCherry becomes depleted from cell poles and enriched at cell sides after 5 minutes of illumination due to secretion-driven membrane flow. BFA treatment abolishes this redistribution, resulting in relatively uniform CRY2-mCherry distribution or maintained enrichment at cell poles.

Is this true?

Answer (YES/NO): YES